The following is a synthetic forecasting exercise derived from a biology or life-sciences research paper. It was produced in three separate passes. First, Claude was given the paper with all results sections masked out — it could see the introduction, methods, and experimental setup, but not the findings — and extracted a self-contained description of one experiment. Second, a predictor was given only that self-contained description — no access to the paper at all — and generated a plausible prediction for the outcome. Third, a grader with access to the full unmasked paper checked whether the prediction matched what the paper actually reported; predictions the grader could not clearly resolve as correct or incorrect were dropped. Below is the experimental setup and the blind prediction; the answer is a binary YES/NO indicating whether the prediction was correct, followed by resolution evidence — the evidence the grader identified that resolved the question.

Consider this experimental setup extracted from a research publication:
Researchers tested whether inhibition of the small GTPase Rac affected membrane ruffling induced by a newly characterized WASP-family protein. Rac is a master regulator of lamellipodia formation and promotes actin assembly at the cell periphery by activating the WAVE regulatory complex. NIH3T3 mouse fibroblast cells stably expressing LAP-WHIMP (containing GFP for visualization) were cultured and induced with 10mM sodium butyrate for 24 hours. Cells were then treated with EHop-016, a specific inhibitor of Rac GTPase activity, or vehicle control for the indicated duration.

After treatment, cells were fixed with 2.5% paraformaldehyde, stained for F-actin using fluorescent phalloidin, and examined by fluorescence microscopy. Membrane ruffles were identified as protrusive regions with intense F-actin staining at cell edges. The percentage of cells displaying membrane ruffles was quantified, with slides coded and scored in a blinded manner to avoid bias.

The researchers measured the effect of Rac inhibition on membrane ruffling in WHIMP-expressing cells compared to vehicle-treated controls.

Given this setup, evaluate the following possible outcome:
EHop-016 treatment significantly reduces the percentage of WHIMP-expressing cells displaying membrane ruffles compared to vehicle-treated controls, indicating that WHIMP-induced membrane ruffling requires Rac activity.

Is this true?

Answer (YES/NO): YES